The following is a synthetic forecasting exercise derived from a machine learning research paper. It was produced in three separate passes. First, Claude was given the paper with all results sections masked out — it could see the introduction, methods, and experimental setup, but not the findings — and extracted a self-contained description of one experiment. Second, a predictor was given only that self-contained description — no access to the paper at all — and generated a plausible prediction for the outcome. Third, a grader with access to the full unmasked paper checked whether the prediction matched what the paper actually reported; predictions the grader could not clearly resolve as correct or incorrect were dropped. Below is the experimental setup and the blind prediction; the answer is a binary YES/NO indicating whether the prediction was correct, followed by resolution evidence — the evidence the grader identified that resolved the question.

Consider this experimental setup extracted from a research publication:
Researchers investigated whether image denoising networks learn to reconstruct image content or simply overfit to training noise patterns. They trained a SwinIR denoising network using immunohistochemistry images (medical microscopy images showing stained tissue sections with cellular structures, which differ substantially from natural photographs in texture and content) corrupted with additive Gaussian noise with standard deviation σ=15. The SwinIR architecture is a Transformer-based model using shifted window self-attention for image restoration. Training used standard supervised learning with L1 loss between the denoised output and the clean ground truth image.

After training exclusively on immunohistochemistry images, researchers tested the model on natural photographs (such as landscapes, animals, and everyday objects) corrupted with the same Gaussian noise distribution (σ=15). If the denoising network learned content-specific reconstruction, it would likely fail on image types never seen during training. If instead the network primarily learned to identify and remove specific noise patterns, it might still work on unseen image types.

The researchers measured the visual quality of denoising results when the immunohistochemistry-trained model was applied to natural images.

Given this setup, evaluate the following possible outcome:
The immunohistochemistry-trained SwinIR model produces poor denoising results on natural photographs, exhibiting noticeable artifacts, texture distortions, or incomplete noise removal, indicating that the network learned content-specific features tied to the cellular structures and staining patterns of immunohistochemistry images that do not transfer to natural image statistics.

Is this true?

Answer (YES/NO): NO